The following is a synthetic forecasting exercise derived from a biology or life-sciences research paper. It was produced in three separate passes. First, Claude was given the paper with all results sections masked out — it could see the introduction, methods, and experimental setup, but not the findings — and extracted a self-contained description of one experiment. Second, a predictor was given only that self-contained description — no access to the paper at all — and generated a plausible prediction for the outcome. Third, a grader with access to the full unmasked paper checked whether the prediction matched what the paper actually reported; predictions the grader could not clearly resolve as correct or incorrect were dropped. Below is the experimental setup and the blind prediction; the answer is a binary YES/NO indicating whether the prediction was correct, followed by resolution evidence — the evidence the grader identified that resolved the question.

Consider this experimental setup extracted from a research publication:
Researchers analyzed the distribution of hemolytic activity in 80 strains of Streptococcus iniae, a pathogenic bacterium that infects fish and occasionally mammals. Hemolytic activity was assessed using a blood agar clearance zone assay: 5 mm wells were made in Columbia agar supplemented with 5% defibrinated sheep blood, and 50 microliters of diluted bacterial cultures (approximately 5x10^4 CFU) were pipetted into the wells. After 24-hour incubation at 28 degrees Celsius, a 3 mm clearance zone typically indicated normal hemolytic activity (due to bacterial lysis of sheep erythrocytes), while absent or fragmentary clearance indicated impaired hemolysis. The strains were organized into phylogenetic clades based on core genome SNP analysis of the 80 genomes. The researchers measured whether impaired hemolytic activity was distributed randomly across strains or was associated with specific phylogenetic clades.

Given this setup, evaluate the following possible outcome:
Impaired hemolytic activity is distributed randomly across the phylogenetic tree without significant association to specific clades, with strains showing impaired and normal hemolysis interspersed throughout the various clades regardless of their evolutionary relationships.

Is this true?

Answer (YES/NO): NO